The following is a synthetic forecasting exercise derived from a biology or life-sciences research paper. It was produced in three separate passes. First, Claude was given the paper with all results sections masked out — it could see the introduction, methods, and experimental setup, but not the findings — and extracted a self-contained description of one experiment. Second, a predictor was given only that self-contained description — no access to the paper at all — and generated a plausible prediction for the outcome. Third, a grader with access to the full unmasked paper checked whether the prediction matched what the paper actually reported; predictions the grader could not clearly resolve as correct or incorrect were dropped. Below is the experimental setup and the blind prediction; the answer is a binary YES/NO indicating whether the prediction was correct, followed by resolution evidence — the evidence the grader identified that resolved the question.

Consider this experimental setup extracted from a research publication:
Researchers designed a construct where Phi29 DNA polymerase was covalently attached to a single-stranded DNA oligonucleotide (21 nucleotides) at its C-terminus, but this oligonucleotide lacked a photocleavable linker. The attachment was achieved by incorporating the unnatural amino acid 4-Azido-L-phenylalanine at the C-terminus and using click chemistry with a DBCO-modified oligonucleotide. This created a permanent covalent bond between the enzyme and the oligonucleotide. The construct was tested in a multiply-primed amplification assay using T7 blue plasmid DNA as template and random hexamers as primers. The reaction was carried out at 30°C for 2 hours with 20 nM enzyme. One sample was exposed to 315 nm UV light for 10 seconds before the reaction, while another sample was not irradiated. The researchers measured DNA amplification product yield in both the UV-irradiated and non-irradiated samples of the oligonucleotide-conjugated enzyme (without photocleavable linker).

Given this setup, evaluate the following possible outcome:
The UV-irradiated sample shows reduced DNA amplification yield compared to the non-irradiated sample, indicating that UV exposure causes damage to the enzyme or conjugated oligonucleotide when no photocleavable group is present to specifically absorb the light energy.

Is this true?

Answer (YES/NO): NO